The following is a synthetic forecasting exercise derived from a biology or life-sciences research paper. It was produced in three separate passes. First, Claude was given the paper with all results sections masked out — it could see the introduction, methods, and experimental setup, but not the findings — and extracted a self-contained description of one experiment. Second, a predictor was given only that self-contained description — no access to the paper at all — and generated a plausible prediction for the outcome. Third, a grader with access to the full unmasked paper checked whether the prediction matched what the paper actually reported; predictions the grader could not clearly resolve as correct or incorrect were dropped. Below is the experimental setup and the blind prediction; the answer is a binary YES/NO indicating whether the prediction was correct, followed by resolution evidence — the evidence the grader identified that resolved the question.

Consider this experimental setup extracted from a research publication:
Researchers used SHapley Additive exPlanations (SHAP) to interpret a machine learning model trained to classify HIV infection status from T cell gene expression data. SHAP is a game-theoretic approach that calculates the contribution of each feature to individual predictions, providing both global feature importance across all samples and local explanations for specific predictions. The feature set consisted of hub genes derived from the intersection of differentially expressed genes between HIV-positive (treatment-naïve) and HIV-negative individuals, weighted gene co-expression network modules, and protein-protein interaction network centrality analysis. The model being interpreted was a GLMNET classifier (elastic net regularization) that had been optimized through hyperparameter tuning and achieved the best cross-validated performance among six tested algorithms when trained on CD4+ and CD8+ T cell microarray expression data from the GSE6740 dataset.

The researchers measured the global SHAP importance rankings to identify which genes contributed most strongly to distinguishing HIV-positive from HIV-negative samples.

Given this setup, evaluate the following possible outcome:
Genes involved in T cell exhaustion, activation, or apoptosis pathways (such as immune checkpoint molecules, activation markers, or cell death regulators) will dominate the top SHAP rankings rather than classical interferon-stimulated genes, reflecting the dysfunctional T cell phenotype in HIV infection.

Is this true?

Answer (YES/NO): NO